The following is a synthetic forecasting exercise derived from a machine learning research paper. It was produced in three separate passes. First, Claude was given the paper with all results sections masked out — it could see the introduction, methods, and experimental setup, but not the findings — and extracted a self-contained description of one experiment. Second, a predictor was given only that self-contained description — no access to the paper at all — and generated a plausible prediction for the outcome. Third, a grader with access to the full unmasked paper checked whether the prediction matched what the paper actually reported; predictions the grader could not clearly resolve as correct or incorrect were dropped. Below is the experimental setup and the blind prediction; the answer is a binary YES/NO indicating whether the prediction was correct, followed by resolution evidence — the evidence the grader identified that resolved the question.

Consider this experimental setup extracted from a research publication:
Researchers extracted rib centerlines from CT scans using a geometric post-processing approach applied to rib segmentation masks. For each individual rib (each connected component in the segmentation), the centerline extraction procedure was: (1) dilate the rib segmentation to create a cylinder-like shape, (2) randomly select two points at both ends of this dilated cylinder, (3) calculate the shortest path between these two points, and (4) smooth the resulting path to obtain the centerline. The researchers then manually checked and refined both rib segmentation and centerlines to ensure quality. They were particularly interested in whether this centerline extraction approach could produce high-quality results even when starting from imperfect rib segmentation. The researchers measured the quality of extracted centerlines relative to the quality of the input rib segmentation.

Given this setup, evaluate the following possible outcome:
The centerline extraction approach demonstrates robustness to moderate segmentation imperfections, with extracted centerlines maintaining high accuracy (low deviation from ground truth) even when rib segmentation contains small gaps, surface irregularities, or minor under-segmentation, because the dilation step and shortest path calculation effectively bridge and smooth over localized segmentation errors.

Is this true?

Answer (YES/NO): YES